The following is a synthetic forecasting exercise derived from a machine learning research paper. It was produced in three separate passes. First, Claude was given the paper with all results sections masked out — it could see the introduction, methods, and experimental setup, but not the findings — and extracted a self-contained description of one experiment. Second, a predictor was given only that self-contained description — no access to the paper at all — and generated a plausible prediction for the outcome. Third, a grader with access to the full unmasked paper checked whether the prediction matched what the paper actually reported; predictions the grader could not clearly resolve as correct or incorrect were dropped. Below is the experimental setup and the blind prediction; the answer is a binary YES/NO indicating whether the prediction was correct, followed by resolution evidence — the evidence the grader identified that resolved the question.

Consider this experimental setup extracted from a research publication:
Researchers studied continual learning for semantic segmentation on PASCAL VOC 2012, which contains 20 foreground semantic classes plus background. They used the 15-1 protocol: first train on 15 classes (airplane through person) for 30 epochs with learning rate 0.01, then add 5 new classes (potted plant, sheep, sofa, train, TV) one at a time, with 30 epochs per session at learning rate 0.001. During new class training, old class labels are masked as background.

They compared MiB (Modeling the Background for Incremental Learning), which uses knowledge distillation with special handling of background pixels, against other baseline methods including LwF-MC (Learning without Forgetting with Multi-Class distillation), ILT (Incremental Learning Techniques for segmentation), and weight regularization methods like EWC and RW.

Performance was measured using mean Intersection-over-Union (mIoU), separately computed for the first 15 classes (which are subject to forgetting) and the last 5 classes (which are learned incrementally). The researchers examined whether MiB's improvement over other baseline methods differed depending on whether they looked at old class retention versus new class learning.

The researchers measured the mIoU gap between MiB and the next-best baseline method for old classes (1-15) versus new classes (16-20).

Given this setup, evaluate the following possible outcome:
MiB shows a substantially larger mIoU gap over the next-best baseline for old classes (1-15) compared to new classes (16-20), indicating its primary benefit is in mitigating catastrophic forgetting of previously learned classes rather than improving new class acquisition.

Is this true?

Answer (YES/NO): YES